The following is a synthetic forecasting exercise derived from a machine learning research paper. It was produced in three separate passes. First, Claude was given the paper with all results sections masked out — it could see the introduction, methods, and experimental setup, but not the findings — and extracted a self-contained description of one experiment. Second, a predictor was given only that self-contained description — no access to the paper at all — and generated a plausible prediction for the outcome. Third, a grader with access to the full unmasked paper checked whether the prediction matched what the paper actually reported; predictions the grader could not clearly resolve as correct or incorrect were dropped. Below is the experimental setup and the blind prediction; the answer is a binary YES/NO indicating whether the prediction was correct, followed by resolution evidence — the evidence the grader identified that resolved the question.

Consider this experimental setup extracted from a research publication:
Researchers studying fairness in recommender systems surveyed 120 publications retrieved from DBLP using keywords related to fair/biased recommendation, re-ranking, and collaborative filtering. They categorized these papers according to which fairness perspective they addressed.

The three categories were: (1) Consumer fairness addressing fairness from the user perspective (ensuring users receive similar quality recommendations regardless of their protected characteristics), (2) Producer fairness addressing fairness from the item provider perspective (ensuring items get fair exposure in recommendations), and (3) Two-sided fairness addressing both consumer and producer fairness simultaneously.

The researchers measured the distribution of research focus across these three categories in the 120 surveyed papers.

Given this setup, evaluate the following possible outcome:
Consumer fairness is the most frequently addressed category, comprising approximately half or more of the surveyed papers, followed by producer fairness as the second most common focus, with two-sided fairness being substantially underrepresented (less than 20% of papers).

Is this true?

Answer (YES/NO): YES